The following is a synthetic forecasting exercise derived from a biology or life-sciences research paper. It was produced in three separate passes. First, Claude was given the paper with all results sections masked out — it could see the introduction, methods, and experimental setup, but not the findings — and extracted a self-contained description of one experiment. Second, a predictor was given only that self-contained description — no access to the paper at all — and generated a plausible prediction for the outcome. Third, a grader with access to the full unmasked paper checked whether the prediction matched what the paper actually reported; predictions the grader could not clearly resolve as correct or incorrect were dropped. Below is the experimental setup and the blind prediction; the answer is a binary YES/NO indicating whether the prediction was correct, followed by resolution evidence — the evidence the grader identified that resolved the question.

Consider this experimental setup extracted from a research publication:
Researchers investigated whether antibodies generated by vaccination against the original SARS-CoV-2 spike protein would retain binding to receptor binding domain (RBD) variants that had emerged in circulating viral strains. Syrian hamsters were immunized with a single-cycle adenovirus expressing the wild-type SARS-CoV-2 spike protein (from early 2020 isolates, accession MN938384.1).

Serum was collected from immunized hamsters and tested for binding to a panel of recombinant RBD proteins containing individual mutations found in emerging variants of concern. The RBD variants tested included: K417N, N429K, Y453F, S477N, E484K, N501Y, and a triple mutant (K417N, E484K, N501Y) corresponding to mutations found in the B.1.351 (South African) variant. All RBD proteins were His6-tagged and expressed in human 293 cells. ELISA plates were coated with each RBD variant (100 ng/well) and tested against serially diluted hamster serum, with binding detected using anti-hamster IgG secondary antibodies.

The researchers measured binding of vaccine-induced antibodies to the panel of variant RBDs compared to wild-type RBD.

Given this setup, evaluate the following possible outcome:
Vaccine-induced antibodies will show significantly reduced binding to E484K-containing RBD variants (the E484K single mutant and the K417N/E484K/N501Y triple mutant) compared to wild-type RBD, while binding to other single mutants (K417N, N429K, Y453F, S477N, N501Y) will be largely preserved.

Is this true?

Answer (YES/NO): NO